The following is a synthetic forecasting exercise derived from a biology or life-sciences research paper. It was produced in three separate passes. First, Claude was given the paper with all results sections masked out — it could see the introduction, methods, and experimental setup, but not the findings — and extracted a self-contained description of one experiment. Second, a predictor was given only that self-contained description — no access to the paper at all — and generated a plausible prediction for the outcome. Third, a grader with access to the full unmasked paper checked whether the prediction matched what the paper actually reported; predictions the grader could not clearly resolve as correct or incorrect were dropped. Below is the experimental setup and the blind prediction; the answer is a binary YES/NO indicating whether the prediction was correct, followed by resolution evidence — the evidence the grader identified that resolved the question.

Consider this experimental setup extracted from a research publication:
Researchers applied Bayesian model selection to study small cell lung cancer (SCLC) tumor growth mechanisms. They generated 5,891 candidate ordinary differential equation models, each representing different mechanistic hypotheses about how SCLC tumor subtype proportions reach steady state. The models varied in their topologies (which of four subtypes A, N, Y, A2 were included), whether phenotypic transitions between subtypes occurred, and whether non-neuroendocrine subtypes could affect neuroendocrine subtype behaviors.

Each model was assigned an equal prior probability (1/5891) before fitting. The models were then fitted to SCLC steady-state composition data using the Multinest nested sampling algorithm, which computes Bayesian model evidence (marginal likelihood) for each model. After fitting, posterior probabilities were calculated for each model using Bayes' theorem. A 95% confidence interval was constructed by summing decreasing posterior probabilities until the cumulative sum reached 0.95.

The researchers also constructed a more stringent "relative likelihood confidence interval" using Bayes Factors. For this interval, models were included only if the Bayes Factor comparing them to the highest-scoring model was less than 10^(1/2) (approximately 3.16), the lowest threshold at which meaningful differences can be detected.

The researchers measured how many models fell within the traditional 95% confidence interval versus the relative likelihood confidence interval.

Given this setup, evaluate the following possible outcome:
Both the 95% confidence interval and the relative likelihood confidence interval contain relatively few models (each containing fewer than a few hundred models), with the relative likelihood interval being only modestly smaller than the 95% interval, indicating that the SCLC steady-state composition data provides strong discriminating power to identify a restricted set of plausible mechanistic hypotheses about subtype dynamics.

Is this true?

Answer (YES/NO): NO